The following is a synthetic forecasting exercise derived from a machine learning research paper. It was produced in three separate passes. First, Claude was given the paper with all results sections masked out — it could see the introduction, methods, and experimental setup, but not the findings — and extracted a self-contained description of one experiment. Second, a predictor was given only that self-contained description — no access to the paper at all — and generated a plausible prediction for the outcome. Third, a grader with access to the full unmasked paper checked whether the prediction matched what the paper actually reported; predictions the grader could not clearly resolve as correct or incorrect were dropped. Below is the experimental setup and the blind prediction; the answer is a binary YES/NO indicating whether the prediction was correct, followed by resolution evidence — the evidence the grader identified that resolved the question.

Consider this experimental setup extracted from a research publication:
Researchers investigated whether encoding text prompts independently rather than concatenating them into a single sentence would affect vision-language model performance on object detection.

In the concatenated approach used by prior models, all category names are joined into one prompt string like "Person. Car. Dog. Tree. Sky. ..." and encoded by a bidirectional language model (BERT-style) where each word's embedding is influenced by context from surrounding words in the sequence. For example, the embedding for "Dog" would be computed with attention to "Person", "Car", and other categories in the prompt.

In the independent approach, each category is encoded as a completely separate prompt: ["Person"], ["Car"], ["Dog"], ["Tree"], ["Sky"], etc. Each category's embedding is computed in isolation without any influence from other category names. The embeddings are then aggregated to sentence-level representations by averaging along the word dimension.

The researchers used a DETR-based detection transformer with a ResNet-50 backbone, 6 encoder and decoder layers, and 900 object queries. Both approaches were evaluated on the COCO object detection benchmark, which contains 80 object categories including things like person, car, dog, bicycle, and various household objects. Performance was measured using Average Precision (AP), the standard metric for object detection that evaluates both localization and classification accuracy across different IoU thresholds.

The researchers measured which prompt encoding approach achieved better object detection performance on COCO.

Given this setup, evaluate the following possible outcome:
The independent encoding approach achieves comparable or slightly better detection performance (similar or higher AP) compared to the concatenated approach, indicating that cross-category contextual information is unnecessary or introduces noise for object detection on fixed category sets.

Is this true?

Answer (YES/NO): YES